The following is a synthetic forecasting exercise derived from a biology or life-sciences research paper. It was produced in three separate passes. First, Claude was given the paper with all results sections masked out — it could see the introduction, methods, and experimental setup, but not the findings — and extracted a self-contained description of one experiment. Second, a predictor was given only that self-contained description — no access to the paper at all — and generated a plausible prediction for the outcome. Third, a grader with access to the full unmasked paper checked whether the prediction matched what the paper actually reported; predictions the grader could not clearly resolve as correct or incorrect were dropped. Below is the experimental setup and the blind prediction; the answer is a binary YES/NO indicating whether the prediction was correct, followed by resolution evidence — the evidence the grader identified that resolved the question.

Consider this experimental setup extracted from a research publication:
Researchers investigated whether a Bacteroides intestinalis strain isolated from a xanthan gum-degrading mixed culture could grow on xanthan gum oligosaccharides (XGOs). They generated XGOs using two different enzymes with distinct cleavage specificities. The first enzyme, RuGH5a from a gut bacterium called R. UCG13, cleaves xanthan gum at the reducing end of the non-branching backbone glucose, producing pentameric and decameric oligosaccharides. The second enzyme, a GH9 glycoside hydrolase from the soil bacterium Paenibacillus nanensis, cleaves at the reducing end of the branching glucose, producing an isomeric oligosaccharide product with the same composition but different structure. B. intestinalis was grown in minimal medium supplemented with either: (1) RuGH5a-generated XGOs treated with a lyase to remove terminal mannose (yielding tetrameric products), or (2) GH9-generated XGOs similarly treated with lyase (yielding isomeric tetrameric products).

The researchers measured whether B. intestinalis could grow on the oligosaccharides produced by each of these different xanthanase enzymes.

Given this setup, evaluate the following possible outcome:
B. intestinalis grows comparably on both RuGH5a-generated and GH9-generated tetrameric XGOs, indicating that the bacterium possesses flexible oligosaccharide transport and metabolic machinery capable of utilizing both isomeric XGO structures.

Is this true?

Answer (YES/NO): NO